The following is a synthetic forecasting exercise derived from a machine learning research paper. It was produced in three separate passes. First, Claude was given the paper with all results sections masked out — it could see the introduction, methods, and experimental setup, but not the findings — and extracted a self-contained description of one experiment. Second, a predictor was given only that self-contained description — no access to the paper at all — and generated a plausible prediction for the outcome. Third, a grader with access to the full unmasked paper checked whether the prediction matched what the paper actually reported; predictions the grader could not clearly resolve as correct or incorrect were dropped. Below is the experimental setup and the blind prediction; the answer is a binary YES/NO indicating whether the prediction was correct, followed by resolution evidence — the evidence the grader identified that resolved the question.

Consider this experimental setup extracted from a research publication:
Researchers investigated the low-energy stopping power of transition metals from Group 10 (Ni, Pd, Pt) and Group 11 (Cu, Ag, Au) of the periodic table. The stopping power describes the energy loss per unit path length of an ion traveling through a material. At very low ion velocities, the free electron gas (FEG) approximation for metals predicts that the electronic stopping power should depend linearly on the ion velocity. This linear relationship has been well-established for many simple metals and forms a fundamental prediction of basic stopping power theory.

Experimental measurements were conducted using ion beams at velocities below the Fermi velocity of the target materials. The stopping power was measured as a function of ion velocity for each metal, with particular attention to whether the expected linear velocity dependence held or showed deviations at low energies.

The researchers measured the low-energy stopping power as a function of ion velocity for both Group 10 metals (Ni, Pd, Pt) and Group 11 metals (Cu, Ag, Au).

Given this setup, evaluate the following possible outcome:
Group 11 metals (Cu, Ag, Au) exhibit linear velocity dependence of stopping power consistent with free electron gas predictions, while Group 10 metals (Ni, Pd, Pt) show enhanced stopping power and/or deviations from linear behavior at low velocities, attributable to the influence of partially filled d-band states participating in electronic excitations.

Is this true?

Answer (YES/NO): NO